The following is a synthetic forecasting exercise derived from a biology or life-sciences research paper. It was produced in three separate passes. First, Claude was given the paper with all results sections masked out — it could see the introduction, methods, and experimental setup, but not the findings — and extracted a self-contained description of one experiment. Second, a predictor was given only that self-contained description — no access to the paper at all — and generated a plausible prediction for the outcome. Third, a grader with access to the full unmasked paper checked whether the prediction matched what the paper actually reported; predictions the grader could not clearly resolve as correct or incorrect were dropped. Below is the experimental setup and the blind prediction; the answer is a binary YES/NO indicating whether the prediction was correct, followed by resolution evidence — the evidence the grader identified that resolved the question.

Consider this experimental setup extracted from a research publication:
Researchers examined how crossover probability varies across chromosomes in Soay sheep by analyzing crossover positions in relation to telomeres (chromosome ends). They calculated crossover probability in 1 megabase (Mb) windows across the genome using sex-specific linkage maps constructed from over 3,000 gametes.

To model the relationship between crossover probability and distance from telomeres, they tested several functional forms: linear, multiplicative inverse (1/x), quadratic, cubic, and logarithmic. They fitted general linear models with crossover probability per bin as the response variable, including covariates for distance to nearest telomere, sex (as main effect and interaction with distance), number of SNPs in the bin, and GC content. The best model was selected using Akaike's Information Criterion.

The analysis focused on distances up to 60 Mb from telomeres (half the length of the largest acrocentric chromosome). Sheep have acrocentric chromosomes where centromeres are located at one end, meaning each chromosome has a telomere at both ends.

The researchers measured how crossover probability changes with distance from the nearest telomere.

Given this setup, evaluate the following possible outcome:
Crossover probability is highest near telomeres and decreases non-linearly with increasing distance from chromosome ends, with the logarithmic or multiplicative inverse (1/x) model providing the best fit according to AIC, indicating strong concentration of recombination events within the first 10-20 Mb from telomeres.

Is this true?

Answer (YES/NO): NO